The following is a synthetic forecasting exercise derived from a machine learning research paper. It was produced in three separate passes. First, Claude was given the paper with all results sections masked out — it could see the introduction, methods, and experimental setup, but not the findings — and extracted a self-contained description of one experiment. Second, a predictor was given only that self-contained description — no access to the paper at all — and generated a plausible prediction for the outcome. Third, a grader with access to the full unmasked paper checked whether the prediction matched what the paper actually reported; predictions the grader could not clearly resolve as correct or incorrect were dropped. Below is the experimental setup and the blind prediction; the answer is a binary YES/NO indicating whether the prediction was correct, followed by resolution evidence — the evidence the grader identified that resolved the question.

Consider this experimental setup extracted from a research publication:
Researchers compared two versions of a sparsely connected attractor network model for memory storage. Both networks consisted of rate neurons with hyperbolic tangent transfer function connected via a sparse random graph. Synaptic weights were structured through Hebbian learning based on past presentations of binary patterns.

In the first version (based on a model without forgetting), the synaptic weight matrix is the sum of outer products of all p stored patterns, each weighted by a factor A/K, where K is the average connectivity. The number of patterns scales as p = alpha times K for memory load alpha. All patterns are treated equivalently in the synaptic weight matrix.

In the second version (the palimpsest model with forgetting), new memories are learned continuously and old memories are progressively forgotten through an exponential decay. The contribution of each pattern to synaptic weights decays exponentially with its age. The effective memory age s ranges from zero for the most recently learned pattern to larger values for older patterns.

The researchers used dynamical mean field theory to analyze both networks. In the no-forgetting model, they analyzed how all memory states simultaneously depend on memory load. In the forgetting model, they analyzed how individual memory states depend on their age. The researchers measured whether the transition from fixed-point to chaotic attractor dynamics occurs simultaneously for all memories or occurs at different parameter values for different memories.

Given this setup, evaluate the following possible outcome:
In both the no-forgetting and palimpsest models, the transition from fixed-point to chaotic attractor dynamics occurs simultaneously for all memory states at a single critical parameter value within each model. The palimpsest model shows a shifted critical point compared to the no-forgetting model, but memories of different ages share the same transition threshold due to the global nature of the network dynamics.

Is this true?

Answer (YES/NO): NO